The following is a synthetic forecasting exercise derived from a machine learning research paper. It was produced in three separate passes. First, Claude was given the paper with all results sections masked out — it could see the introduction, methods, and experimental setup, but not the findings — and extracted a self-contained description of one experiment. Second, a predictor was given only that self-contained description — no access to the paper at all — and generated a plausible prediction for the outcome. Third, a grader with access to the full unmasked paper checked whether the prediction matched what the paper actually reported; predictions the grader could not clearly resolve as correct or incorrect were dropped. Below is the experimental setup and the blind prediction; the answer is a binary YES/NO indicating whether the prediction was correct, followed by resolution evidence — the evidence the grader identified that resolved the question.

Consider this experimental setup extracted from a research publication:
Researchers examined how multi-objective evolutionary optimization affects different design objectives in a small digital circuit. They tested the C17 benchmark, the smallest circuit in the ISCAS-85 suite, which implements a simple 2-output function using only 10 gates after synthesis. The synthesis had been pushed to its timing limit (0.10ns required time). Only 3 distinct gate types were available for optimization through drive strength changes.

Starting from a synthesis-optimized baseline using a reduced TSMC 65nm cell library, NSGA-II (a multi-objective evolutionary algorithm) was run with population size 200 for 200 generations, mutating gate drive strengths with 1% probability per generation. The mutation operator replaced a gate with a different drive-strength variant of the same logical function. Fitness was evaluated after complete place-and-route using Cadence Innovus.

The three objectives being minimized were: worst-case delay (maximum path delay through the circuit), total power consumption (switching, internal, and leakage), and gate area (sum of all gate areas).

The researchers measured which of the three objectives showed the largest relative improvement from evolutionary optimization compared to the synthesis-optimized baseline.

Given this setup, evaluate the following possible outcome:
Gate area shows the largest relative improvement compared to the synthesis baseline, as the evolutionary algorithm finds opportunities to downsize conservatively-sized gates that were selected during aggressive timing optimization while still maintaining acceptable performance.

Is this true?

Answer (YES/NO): NO